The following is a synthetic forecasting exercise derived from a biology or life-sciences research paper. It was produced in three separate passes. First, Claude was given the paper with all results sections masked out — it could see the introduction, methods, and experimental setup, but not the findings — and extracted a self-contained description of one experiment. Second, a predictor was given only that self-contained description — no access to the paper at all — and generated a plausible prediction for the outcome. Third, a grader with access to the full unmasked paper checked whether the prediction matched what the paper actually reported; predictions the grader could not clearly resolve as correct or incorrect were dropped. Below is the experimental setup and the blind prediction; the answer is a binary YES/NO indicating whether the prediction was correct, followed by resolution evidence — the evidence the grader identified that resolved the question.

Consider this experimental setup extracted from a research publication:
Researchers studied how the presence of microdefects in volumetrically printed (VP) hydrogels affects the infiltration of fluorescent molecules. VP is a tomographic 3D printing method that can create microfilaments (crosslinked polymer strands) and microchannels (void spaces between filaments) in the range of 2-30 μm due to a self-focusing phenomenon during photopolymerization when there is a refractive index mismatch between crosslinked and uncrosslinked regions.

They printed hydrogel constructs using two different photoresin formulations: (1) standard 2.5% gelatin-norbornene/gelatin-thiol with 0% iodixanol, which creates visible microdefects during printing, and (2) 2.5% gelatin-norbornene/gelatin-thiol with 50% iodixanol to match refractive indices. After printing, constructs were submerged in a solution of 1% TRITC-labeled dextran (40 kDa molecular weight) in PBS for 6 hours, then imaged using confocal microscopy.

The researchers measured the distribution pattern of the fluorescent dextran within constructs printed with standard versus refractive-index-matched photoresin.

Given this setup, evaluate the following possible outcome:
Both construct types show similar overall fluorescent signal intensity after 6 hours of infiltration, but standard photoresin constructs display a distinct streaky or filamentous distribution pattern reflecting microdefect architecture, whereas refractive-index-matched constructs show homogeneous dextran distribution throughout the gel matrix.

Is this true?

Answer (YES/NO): NO